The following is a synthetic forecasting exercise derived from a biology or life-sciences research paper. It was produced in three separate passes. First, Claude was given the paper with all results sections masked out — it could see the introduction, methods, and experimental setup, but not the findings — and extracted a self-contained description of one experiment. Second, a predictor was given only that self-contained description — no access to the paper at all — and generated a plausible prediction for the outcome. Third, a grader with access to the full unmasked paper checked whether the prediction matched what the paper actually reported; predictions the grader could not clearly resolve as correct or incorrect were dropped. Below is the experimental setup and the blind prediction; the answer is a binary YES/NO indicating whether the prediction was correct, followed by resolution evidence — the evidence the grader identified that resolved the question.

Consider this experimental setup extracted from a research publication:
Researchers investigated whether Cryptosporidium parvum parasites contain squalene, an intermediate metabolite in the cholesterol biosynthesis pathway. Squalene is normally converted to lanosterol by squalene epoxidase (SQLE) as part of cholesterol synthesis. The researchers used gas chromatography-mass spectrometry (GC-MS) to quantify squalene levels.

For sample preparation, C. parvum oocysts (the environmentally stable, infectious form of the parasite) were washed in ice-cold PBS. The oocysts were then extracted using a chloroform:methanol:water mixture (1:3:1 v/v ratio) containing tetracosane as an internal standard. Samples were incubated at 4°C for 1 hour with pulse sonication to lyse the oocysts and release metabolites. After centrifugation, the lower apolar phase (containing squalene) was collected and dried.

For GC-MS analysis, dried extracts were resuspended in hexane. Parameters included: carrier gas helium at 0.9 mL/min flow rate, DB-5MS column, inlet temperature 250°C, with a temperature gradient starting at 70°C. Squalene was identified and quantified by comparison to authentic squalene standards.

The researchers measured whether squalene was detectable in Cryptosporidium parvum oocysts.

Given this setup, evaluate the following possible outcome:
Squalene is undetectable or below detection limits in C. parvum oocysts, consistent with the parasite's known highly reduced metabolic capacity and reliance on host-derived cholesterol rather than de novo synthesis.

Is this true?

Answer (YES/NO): YES